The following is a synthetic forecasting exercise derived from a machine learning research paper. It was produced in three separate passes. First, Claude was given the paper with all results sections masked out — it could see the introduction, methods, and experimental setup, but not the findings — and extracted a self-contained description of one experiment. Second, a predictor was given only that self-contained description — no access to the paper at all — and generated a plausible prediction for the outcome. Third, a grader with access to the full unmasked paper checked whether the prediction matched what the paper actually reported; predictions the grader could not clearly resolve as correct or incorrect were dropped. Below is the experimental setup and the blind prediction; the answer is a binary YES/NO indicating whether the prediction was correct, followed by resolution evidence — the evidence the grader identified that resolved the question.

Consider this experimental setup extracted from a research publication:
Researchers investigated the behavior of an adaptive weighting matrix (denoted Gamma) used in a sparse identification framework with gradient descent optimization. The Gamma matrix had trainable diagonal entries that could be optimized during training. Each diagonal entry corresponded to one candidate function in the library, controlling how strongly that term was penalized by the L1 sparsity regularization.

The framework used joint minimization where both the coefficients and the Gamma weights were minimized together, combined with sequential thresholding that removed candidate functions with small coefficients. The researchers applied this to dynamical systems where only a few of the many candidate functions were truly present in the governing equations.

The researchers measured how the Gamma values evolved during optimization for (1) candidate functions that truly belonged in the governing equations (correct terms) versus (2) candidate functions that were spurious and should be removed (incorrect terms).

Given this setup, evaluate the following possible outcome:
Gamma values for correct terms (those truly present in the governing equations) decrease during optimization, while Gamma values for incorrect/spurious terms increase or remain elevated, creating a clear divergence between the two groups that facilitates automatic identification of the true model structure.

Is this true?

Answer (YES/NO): YES